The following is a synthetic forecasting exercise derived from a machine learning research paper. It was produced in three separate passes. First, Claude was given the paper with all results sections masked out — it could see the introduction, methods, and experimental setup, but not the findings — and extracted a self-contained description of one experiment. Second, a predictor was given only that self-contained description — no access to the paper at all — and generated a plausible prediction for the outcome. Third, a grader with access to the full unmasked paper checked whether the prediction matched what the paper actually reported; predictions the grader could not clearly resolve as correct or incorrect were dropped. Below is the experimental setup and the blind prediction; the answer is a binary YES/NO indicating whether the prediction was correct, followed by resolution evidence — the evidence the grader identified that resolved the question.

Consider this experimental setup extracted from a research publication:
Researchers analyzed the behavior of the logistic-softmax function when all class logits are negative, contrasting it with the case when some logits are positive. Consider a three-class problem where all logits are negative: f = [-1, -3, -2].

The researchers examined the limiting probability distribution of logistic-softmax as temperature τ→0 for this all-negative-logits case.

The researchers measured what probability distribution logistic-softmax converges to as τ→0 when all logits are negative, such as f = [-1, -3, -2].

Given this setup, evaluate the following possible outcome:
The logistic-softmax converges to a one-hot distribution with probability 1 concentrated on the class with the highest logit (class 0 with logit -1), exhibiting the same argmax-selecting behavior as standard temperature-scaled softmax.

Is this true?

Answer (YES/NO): YES